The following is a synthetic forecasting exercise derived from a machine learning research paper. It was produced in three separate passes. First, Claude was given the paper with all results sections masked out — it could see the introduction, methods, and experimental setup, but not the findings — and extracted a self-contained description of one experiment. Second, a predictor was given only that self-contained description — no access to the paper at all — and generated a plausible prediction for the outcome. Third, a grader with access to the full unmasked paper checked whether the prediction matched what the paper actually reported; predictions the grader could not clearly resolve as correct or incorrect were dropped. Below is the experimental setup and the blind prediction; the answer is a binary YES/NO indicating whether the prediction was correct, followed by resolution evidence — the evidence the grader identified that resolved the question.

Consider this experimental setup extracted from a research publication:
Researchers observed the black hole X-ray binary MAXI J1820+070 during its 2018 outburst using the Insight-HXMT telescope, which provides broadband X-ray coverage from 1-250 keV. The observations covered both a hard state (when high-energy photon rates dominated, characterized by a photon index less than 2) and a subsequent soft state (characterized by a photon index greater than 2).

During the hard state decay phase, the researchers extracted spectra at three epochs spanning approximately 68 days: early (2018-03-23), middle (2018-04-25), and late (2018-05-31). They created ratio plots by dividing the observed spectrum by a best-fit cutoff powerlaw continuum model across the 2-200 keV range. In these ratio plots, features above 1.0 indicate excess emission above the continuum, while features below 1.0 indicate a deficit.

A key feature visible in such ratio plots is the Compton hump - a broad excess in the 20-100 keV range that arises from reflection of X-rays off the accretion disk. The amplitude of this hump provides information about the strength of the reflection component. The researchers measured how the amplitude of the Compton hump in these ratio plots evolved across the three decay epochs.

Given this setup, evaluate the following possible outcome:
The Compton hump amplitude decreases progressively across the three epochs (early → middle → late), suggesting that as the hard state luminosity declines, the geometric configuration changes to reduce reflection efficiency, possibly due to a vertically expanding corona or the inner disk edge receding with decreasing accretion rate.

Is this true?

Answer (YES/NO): NO